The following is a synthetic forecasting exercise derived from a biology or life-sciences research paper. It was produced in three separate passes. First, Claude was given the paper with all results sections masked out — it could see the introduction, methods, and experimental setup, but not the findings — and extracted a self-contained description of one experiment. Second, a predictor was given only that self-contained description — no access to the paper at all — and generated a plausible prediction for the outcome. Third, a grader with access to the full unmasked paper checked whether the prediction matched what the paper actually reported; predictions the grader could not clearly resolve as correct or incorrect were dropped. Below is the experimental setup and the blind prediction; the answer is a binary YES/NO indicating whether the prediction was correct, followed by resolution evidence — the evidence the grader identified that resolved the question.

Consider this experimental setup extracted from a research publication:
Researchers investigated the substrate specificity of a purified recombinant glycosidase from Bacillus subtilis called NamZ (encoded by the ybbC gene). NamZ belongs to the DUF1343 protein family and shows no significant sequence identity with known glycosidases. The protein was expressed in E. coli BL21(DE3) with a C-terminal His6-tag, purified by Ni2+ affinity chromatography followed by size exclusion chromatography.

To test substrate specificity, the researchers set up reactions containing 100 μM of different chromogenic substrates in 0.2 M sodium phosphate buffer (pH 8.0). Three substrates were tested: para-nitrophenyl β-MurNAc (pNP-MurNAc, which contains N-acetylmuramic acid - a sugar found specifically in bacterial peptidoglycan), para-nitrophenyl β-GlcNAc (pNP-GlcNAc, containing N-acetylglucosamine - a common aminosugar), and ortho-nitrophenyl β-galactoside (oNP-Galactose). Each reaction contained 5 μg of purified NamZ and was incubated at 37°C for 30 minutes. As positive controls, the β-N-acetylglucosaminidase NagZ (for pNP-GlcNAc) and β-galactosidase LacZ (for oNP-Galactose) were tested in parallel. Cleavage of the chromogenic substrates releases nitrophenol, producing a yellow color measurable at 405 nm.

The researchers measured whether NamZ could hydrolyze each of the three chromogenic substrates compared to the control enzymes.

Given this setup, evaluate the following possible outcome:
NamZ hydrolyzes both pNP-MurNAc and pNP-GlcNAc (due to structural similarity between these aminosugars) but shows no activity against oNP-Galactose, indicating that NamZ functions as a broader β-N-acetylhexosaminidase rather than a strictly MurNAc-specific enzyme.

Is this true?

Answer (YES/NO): NO